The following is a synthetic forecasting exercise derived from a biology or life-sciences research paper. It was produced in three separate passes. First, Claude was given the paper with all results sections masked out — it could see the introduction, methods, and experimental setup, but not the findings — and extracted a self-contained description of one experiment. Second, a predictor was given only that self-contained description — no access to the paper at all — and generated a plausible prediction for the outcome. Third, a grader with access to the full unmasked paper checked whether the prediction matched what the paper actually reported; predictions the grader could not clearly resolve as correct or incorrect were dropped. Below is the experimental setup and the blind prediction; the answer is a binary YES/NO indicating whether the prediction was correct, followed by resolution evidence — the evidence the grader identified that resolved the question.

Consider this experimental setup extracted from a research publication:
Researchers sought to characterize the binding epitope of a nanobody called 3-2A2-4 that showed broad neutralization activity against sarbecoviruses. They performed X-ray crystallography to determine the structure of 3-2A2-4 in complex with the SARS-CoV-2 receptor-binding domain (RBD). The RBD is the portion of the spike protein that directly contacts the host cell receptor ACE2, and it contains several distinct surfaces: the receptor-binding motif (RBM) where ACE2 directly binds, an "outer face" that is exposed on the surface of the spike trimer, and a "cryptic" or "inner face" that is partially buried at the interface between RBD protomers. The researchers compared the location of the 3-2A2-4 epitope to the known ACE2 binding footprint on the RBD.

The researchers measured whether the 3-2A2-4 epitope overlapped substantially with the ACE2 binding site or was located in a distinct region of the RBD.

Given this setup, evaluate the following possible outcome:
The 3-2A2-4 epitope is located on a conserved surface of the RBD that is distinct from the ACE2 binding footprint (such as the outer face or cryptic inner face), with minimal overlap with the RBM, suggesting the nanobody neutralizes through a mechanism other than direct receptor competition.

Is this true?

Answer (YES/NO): YES